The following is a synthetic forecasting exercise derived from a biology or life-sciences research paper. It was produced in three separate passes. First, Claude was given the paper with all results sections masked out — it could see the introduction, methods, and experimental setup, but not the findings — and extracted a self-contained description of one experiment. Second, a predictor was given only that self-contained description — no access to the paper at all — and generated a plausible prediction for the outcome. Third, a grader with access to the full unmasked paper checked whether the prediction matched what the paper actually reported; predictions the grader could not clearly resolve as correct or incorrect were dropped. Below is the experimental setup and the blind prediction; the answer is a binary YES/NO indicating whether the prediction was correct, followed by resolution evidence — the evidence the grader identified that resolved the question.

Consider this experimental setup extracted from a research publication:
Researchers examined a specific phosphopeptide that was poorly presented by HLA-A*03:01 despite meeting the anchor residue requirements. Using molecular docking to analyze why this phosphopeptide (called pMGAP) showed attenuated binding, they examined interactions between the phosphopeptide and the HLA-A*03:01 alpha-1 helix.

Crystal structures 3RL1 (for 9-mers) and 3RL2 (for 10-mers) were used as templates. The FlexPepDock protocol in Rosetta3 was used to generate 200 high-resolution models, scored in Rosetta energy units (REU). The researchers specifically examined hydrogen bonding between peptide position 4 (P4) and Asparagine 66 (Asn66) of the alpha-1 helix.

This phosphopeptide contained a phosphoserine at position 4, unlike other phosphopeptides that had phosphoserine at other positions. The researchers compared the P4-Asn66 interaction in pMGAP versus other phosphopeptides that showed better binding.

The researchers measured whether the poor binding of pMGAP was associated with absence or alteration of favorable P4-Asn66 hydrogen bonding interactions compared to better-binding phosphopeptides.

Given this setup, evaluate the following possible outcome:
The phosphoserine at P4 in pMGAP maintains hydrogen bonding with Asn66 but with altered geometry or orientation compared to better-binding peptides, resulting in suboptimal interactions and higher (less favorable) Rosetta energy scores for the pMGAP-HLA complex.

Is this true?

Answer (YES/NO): NO